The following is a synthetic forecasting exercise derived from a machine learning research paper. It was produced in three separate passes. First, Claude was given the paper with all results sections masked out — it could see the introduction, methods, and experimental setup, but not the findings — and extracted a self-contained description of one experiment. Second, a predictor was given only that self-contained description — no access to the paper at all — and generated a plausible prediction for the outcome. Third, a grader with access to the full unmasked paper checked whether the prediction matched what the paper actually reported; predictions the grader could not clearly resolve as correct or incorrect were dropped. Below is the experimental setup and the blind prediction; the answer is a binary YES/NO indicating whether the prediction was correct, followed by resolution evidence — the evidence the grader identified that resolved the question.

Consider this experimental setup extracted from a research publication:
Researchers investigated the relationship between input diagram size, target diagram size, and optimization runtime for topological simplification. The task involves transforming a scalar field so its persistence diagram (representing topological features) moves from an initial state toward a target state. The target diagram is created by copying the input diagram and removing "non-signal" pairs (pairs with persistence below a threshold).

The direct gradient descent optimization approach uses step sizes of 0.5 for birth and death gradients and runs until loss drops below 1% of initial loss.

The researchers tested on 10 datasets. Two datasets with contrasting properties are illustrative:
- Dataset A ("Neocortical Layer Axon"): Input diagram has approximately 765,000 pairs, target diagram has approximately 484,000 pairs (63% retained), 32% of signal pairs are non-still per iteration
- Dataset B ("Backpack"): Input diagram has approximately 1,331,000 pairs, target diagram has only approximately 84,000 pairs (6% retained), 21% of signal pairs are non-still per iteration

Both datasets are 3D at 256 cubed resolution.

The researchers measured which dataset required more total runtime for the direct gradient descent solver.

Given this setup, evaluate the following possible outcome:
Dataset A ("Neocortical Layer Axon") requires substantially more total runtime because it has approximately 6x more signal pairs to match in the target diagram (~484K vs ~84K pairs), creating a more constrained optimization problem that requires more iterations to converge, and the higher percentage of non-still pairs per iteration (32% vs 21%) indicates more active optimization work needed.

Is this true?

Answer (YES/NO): NO